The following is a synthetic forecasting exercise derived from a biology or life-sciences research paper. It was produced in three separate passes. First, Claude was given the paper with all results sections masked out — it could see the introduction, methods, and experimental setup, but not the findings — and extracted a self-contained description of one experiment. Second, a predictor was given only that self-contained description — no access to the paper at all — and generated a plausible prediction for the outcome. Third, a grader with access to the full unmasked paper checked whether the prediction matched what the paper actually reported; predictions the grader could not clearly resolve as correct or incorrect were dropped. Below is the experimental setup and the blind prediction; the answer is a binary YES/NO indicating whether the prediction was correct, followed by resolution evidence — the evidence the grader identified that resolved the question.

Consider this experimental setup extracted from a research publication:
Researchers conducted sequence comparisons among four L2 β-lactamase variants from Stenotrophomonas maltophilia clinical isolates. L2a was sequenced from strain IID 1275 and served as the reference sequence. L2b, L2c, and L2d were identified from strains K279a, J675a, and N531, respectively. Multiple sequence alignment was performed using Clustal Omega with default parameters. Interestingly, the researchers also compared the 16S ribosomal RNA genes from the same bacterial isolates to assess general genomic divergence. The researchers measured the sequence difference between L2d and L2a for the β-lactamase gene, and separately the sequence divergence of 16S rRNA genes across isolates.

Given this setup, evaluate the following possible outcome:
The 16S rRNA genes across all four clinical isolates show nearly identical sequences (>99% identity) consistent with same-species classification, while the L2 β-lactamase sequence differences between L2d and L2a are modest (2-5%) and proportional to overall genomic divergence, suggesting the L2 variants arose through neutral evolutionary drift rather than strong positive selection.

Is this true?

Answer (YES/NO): NO